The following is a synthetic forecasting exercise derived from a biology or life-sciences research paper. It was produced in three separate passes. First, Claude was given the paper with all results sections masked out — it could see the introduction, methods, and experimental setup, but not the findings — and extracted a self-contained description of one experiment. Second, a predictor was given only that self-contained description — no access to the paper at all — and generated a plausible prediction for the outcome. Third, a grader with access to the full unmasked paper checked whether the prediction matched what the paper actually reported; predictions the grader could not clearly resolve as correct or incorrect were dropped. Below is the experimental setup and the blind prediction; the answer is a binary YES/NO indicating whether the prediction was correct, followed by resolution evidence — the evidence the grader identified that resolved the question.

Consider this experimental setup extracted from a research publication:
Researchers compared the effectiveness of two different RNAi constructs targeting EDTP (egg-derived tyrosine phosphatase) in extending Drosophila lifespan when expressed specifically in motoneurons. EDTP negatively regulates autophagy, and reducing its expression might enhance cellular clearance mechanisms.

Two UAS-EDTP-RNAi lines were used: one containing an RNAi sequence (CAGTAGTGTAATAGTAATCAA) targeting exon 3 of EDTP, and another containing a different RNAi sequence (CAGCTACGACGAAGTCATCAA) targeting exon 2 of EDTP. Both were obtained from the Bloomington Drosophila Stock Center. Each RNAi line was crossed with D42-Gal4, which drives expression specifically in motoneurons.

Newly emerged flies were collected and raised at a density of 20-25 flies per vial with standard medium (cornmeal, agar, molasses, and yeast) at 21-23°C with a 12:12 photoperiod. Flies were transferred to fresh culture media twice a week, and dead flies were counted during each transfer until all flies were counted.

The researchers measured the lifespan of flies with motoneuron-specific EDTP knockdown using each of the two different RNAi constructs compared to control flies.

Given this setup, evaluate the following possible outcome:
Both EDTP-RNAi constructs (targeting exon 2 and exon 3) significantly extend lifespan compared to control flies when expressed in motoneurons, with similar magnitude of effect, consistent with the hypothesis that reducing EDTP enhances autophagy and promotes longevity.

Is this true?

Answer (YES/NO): YES